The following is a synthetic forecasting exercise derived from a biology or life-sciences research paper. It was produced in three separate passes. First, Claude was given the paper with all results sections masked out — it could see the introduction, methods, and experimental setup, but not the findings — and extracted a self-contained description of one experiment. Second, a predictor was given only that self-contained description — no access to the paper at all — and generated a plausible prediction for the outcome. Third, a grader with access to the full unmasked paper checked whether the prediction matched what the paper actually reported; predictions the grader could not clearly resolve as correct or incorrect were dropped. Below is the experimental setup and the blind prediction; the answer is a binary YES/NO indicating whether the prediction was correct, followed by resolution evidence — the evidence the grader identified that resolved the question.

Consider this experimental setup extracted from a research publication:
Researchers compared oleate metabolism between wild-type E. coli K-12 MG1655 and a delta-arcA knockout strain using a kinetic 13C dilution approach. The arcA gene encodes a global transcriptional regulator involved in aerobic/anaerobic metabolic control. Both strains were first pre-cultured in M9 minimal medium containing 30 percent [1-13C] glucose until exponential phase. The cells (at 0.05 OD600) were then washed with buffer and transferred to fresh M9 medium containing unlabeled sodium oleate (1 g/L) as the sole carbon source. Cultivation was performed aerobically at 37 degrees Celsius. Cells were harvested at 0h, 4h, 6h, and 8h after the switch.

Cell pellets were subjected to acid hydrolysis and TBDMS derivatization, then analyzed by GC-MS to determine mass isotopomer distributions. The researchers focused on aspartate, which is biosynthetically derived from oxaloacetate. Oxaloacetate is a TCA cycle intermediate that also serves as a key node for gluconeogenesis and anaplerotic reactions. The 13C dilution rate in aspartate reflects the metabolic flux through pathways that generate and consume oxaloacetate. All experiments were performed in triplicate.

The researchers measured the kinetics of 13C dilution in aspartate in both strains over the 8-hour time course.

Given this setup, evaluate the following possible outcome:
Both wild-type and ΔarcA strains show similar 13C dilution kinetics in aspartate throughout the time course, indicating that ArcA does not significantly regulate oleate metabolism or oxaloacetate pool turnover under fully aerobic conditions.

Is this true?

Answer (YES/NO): NO